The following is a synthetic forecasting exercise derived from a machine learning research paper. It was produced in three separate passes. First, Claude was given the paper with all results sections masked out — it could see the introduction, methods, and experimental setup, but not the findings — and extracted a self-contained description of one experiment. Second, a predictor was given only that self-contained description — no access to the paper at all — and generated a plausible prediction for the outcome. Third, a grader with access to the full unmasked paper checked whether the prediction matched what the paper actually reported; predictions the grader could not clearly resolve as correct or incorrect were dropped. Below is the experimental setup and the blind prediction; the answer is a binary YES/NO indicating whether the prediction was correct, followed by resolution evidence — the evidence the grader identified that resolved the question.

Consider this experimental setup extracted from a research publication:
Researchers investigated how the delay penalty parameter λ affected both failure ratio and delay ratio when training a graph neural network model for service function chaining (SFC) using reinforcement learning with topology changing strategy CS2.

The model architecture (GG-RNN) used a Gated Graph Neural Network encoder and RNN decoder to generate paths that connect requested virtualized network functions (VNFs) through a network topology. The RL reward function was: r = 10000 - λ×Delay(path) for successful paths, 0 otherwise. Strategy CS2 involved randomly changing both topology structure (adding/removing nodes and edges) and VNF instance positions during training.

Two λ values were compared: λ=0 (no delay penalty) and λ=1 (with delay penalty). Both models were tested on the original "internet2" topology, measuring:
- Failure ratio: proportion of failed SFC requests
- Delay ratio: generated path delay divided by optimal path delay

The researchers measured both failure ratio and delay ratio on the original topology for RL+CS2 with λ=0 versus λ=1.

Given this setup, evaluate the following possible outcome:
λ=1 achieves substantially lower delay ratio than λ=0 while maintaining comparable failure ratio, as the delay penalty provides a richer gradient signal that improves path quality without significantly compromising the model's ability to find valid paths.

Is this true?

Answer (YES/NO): NO